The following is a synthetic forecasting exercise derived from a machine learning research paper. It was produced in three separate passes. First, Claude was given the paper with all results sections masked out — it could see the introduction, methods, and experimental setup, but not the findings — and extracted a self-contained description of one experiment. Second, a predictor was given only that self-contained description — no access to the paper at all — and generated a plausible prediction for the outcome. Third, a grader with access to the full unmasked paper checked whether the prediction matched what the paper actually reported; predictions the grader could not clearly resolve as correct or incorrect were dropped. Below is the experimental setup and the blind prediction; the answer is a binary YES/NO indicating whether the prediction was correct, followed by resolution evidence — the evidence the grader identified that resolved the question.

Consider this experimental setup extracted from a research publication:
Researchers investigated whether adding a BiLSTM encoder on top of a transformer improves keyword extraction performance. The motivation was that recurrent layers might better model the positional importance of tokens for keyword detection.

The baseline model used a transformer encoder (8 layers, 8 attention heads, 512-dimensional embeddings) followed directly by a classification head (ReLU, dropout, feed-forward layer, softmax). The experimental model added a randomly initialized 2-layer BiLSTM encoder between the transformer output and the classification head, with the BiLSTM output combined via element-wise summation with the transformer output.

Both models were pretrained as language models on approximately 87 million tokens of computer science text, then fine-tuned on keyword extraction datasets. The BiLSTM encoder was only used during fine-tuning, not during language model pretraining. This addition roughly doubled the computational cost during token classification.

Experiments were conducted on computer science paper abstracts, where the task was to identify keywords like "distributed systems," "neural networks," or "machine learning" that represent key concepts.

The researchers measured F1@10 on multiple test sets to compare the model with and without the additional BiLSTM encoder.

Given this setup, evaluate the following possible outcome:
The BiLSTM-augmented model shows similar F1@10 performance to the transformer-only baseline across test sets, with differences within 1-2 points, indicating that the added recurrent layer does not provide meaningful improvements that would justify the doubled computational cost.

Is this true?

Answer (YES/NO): NO